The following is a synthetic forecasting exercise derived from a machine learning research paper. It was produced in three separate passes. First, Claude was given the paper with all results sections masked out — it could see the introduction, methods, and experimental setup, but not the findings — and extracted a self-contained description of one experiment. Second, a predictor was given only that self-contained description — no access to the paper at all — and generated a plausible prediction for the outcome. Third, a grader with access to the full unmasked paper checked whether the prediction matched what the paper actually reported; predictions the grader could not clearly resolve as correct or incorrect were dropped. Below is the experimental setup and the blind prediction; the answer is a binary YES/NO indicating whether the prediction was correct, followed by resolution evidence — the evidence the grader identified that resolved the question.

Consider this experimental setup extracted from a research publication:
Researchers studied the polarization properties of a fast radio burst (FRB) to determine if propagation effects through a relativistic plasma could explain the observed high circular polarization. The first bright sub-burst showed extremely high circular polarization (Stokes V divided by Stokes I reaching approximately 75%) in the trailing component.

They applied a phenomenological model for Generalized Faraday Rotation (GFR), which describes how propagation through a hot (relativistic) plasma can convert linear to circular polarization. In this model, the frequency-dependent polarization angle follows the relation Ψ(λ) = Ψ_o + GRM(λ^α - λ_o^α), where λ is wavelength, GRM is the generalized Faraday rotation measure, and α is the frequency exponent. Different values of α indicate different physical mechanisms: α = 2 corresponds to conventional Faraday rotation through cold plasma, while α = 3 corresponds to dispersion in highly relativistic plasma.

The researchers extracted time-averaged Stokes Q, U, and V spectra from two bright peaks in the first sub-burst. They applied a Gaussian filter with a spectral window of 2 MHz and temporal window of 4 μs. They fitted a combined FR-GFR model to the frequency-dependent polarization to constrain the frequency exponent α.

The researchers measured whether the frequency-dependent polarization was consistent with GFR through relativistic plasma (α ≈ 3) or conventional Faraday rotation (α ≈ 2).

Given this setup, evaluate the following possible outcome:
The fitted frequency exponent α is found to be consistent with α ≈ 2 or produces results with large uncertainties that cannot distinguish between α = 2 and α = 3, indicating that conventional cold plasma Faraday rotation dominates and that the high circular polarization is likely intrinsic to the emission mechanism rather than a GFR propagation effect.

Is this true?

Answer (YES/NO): NO